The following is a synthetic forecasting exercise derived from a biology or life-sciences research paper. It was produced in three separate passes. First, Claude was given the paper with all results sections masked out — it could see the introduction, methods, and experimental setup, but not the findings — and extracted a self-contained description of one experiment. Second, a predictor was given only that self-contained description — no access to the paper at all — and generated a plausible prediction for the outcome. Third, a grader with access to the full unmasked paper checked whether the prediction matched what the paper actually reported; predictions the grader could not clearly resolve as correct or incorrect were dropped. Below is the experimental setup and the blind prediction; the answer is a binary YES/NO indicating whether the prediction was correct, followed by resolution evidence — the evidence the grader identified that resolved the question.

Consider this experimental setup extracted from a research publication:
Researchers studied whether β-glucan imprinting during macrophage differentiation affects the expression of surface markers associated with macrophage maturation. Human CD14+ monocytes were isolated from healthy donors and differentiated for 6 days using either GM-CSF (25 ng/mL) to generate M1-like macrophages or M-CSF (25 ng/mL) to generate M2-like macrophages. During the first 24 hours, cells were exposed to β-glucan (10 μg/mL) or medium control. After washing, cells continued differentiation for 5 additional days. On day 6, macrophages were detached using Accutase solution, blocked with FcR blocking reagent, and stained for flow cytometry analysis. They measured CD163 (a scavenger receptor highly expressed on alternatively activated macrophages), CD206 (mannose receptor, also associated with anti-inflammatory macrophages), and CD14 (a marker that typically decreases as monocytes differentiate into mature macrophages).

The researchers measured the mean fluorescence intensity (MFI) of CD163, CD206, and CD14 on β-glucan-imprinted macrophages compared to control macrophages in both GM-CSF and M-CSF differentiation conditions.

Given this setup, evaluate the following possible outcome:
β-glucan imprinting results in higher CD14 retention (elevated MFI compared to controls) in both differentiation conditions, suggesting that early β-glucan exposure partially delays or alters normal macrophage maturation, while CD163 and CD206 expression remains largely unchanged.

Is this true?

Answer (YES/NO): NO